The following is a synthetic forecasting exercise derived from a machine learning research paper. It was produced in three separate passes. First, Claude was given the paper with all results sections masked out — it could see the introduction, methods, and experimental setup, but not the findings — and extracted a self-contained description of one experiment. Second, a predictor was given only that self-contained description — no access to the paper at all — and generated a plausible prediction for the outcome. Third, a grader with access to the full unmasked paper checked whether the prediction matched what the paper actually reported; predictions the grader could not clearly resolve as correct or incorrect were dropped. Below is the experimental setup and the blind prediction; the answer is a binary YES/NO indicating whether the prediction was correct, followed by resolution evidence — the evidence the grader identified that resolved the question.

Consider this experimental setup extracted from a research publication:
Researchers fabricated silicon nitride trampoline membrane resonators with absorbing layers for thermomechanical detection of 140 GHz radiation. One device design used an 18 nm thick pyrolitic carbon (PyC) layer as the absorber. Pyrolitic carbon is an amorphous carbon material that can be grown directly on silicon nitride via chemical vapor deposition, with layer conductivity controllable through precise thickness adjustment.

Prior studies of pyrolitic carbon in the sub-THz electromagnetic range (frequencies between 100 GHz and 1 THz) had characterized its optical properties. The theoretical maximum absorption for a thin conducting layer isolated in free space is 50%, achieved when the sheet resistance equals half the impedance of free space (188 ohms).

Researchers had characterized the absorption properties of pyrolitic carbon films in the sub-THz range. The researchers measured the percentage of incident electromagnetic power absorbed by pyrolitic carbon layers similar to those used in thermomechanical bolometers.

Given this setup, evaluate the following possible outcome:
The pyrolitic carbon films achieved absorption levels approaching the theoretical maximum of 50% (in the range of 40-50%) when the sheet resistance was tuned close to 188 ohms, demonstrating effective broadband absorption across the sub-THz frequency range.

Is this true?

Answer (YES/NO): NO